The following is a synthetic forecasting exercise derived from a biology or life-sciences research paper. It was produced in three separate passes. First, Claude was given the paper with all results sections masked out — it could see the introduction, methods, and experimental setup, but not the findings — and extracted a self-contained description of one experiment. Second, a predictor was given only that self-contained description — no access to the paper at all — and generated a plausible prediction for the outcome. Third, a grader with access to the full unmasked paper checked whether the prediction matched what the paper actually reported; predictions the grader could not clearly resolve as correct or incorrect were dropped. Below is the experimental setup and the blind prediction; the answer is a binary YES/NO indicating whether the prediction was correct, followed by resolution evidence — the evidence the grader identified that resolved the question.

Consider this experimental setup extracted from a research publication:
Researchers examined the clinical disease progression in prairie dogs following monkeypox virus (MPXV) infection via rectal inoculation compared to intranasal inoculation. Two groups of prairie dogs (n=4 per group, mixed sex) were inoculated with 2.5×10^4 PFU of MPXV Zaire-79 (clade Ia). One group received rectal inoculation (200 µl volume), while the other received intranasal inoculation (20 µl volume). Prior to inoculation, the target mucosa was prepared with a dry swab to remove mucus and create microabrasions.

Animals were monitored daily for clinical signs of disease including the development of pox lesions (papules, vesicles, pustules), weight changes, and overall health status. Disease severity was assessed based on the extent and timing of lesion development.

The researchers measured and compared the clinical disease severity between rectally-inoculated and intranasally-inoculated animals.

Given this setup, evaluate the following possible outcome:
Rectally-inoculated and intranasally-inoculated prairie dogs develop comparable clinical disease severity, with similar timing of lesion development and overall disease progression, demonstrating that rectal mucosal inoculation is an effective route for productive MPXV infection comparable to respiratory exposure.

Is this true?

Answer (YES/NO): NO